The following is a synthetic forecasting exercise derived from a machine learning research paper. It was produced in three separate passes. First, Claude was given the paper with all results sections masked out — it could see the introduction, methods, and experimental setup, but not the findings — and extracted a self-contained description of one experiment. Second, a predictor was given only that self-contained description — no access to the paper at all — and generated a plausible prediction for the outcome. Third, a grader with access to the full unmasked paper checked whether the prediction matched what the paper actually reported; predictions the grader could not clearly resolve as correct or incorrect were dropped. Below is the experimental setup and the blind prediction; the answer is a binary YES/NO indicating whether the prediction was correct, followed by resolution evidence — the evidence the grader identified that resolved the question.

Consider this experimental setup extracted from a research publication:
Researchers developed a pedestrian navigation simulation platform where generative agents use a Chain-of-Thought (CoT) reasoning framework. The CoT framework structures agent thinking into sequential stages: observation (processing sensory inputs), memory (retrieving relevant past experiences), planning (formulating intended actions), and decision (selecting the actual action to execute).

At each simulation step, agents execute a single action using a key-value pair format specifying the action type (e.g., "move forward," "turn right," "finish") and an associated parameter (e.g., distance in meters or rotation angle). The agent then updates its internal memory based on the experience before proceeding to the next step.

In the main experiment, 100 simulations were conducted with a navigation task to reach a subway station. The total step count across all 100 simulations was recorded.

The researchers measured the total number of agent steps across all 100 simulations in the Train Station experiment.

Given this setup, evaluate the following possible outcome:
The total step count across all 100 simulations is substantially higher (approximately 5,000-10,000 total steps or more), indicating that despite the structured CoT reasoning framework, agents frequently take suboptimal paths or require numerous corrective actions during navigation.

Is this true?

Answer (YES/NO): NO